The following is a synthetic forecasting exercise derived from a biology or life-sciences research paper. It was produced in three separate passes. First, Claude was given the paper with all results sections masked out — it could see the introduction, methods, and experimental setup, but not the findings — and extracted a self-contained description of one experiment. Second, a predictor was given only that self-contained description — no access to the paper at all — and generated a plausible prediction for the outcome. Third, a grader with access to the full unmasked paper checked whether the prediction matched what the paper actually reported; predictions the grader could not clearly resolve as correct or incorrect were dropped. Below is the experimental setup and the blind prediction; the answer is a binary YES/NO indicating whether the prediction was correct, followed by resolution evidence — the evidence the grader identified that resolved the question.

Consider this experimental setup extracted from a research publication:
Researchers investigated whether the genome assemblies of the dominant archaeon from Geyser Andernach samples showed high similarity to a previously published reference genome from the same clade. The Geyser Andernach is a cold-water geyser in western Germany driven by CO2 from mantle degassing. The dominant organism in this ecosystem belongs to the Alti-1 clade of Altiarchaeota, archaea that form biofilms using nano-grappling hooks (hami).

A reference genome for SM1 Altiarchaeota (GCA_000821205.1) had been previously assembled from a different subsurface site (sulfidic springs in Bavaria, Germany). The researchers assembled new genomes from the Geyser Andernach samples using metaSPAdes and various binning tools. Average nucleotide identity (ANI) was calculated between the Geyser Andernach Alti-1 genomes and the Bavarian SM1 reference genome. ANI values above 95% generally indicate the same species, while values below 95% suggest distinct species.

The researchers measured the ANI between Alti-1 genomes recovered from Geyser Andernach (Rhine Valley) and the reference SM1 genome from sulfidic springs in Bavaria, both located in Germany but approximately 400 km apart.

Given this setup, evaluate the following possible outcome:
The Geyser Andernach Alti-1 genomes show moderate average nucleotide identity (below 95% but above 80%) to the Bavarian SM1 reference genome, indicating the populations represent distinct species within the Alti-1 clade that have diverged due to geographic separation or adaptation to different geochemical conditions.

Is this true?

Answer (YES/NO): YES